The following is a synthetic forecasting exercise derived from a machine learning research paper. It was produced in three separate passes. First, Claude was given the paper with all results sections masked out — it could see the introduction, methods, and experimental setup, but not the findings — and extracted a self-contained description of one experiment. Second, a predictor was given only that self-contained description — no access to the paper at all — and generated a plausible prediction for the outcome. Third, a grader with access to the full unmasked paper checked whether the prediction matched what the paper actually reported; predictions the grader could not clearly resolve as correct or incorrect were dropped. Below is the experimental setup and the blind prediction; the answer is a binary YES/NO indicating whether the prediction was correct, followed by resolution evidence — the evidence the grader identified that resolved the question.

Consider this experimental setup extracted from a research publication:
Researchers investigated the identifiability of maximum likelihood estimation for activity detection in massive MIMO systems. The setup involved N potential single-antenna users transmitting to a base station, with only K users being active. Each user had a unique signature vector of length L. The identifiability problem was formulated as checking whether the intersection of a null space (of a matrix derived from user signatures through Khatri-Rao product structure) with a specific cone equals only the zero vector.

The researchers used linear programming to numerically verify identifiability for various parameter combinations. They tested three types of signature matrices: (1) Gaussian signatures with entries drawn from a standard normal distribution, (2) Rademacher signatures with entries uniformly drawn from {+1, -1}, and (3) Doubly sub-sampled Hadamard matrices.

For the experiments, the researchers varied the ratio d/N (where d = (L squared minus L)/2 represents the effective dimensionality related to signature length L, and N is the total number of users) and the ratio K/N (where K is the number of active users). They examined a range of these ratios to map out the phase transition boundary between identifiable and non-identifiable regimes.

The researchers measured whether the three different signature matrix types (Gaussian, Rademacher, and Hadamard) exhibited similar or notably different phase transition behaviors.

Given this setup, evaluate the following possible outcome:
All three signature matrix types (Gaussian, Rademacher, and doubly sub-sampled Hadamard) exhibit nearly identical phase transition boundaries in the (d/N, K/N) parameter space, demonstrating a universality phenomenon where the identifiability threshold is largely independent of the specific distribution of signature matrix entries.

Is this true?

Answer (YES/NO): NO